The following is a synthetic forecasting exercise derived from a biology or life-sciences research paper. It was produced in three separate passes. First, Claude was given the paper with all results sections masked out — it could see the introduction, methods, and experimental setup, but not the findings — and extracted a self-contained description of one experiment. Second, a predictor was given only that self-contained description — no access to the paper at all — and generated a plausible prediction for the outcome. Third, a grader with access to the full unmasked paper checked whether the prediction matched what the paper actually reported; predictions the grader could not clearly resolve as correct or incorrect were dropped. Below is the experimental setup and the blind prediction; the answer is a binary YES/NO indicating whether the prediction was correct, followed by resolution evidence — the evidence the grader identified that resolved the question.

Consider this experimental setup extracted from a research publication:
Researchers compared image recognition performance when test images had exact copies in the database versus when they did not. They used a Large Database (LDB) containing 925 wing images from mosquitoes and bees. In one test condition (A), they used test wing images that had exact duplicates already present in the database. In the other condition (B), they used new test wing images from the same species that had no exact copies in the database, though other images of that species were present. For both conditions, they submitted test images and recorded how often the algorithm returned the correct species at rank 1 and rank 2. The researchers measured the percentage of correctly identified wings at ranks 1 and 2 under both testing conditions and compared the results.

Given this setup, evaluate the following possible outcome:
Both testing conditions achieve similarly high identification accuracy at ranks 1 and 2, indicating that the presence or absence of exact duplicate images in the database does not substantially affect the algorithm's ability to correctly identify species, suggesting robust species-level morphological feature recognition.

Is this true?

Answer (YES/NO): YES